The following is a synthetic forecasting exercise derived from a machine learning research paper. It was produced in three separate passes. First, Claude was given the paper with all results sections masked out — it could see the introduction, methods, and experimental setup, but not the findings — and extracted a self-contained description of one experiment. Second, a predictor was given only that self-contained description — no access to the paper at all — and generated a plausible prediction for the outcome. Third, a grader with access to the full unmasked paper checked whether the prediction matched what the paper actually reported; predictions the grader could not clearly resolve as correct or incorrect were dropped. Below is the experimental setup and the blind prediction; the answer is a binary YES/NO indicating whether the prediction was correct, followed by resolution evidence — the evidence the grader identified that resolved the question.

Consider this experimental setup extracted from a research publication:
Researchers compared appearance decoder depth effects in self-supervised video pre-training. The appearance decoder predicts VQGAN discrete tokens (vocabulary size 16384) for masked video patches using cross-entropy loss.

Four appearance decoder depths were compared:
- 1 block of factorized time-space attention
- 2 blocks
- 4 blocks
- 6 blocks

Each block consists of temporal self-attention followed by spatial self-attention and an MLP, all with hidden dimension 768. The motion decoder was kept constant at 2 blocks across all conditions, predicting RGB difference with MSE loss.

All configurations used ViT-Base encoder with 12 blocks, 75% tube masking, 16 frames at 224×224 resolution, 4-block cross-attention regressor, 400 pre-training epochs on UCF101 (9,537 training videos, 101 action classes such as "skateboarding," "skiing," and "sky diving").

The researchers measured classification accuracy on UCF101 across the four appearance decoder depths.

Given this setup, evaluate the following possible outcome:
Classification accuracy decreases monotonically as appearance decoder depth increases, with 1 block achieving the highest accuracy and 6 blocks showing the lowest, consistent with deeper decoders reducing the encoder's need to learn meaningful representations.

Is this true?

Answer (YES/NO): NO